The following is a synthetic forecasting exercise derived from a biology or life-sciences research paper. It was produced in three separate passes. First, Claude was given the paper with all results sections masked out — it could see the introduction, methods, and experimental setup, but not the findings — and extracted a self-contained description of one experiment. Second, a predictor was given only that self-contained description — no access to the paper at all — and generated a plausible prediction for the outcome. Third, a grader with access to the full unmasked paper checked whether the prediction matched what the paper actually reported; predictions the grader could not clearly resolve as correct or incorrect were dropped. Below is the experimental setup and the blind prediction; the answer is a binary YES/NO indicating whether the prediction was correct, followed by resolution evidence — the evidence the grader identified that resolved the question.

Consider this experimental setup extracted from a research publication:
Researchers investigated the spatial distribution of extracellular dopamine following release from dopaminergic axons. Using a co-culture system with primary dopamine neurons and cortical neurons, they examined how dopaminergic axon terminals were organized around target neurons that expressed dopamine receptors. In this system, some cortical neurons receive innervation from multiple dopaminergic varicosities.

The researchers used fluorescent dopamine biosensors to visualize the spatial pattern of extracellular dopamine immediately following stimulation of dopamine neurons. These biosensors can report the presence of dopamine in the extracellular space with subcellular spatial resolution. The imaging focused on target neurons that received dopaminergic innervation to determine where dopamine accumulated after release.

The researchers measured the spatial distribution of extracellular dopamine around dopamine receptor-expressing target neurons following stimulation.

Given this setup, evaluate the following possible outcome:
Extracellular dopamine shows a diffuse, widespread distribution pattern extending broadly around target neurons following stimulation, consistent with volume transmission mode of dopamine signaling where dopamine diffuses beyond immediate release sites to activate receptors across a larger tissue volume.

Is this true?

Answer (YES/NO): NO